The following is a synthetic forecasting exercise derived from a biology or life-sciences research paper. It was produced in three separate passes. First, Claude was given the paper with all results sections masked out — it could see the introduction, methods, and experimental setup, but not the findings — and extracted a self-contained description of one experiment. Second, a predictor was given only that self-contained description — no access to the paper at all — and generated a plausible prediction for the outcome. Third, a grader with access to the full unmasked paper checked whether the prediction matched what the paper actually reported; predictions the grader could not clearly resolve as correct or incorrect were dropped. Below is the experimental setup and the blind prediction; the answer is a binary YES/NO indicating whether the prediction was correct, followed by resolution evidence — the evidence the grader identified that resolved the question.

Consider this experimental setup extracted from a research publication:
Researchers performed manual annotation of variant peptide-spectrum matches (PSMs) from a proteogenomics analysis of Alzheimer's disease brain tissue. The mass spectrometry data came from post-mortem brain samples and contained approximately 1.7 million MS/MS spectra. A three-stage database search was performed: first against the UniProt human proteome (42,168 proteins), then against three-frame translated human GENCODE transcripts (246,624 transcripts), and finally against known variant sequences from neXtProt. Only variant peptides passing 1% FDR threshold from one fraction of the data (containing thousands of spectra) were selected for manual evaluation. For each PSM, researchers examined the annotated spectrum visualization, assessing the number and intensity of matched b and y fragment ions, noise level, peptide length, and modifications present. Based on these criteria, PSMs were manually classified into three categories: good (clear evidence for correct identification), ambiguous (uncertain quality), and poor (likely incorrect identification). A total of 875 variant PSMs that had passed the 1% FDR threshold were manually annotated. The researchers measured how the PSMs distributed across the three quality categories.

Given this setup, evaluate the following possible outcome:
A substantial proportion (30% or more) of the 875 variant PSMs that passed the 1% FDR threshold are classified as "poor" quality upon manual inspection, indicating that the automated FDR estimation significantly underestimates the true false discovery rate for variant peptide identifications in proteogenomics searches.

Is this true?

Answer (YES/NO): YES